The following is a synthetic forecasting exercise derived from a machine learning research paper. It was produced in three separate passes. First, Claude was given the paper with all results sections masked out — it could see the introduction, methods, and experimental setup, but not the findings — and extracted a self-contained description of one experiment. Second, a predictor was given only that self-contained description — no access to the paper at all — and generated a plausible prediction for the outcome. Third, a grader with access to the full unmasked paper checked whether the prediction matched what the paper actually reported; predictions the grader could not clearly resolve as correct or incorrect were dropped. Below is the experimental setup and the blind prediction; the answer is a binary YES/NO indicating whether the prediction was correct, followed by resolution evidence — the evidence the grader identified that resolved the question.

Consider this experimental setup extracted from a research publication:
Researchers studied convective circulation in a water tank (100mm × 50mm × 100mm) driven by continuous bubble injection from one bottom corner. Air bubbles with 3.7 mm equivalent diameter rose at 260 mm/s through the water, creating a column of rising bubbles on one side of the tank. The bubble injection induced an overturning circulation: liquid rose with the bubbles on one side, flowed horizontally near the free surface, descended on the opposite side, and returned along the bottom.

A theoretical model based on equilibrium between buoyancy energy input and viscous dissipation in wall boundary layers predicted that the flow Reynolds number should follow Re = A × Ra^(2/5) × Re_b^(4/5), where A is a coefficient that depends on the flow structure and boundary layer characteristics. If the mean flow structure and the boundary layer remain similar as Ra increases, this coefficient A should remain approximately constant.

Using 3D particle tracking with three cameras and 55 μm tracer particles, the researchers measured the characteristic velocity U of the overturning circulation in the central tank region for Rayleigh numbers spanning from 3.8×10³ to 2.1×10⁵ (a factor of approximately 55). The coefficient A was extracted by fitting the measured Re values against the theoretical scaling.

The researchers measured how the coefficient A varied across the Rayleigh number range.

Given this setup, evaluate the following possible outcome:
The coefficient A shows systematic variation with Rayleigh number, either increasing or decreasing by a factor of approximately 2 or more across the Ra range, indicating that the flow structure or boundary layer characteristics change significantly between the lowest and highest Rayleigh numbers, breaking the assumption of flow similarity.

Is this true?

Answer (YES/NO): NO